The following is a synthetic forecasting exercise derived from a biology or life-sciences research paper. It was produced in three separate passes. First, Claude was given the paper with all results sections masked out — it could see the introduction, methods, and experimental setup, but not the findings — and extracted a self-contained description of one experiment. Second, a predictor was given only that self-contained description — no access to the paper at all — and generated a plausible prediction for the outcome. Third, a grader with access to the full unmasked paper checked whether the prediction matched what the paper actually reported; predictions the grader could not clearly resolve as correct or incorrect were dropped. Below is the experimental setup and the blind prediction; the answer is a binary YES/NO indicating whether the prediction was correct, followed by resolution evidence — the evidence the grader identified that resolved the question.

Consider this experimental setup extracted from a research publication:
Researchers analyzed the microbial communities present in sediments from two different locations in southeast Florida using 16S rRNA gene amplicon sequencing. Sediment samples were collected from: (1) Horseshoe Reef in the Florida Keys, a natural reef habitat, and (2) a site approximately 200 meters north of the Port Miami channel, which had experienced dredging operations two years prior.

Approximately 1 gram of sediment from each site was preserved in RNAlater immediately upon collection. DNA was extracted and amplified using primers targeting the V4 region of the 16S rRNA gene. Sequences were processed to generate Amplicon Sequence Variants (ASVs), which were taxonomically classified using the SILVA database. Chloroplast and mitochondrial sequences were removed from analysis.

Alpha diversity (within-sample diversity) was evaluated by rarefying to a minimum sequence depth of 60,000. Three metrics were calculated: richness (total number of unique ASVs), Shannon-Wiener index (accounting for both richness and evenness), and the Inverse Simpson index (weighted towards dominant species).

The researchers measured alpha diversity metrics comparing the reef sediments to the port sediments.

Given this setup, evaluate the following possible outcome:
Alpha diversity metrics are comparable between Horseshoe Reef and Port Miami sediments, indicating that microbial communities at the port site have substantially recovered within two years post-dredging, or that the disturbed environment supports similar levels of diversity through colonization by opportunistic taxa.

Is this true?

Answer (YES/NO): YES